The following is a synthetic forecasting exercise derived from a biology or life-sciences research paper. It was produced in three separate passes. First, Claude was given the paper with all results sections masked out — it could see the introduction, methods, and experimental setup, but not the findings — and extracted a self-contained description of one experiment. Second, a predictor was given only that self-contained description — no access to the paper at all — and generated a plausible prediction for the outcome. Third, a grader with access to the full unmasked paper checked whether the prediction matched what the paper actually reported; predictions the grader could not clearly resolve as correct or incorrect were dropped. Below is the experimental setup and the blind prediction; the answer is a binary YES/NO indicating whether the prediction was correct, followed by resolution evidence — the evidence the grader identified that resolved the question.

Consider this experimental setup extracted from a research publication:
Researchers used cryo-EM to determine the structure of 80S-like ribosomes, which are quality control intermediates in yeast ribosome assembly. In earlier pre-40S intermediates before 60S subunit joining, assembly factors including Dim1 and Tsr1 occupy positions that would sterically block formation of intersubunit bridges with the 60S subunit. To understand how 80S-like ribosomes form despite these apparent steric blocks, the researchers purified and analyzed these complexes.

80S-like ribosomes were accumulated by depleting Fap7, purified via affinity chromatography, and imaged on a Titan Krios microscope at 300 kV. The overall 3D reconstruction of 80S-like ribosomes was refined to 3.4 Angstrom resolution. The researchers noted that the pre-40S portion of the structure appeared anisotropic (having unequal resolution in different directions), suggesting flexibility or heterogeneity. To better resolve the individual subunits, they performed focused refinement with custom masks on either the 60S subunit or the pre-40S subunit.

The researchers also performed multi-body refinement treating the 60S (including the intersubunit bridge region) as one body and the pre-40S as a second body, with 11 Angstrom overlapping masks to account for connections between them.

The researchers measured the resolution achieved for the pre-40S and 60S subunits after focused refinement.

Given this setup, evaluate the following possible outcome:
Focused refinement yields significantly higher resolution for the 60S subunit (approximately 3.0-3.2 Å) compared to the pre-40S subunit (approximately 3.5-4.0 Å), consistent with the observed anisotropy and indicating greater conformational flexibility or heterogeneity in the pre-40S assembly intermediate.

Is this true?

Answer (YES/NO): NO